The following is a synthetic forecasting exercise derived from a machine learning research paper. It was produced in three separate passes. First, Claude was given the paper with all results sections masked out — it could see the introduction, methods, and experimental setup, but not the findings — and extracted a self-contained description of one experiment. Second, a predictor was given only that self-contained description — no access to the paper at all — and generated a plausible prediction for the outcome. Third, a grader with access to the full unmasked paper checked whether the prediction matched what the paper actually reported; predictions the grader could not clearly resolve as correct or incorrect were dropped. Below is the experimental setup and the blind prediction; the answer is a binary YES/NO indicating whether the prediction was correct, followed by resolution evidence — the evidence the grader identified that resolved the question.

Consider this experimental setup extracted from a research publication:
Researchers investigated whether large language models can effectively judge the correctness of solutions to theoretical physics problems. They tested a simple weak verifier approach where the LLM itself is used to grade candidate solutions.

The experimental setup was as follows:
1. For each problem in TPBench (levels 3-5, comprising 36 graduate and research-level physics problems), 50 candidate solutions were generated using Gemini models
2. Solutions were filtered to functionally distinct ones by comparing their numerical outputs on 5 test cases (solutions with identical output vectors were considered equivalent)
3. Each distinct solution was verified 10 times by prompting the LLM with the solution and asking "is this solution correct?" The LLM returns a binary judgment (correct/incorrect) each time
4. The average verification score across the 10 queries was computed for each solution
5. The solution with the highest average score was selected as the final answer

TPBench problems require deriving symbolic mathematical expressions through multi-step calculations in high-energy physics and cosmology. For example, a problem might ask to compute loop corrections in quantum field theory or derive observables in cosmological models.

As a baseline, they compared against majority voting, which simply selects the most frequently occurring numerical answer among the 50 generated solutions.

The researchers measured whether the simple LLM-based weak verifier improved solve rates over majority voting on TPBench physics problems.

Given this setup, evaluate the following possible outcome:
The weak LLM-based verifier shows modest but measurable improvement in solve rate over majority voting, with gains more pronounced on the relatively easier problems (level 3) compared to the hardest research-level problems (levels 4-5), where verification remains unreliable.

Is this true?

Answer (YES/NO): NO